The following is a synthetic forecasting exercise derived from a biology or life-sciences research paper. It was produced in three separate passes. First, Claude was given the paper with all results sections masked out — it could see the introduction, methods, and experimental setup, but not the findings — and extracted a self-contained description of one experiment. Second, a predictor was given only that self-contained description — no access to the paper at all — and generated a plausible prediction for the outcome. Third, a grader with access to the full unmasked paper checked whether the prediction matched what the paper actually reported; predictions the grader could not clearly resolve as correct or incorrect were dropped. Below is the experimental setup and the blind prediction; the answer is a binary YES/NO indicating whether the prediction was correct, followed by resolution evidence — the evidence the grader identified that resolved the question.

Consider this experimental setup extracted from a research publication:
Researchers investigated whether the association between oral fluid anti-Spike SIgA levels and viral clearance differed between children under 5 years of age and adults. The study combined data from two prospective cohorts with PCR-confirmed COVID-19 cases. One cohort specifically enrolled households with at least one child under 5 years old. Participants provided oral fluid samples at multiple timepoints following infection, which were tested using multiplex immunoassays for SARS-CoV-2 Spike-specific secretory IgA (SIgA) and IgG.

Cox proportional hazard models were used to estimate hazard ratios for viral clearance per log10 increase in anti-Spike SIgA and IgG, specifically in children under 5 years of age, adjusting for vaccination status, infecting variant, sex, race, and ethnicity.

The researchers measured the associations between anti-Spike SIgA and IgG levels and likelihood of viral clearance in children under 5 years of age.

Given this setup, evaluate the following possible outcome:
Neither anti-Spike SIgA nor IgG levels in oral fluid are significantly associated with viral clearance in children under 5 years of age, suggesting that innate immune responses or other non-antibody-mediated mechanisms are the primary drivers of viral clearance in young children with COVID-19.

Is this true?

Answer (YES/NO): NO